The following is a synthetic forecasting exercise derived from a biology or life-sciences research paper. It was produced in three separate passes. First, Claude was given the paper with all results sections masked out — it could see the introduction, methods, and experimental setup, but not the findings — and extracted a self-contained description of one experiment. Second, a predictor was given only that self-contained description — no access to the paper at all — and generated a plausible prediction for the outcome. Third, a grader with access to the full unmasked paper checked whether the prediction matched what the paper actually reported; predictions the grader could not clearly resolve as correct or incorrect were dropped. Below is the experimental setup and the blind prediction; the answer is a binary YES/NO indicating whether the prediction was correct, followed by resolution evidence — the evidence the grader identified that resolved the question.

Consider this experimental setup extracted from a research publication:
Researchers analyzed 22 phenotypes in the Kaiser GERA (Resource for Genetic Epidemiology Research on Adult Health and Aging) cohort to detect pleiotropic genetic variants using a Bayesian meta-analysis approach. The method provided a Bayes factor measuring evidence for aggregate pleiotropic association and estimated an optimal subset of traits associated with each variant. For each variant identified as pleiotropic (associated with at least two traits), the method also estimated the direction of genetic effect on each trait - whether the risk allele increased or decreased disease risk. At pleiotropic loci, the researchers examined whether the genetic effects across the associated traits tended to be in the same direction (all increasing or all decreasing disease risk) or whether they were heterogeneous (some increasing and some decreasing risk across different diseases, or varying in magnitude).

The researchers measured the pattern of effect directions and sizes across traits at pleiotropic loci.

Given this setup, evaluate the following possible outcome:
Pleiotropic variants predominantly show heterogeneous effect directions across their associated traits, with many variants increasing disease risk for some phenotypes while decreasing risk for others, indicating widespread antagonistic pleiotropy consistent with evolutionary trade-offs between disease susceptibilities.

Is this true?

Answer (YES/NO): NO